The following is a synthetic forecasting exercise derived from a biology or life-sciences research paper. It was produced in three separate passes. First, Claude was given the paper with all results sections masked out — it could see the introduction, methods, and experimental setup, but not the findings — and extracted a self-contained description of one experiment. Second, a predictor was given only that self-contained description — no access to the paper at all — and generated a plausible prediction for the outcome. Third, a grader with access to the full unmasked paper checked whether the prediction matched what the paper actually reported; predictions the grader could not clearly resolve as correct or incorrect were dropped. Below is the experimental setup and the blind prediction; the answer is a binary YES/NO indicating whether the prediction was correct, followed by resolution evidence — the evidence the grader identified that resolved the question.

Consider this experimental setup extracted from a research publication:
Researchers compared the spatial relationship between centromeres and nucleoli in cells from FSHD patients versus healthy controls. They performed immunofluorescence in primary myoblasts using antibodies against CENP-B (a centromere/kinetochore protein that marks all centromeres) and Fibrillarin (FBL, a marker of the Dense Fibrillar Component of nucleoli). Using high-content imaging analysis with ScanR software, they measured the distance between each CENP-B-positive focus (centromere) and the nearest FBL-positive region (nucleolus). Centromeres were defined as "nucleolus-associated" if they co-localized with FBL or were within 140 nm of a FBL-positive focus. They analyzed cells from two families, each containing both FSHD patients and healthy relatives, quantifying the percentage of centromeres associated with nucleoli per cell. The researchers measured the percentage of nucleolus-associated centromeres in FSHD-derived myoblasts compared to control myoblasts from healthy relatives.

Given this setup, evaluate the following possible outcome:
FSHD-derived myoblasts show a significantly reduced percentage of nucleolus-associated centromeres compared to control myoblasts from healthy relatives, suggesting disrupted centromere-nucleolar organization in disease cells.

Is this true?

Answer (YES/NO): NO